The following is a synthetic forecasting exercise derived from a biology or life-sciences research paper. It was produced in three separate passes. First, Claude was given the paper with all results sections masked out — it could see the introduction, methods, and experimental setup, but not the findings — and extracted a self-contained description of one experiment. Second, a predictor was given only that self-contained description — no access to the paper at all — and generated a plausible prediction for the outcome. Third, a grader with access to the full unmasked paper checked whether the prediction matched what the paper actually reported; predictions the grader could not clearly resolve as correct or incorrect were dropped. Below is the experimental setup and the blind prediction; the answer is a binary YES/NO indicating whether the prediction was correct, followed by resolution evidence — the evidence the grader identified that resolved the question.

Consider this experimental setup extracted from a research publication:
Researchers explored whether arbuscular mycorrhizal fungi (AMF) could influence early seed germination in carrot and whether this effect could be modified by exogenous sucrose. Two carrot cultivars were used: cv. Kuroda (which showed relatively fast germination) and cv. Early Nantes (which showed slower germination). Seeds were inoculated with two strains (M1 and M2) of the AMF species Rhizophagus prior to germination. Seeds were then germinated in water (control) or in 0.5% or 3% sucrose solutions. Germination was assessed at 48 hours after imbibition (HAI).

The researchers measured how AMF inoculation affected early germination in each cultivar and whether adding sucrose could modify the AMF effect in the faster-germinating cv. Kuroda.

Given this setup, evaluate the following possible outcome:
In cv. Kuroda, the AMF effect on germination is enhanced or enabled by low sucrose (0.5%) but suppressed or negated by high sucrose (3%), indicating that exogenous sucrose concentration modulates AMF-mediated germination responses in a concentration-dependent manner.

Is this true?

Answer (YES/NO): NO